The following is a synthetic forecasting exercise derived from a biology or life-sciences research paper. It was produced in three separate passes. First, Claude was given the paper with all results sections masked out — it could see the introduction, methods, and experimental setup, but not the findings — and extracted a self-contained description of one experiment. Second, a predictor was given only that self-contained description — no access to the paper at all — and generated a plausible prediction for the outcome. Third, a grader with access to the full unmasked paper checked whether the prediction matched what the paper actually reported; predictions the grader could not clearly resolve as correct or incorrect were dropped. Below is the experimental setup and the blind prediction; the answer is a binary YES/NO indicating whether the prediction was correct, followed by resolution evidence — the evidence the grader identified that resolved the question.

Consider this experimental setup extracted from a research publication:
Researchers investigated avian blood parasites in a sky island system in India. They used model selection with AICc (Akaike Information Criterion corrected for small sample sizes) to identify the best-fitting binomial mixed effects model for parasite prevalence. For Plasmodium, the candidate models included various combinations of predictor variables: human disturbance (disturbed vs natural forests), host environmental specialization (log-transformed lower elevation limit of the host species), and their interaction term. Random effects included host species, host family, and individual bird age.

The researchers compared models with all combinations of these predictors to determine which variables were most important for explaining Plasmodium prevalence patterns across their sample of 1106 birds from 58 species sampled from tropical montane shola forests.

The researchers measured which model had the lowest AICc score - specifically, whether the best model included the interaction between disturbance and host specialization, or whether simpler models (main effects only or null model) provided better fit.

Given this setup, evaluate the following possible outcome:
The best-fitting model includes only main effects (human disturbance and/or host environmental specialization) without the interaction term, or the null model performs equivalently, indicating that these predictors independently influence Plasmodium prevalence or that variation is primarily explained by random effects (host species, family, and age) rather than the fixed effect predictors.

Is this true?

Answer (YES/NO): YES